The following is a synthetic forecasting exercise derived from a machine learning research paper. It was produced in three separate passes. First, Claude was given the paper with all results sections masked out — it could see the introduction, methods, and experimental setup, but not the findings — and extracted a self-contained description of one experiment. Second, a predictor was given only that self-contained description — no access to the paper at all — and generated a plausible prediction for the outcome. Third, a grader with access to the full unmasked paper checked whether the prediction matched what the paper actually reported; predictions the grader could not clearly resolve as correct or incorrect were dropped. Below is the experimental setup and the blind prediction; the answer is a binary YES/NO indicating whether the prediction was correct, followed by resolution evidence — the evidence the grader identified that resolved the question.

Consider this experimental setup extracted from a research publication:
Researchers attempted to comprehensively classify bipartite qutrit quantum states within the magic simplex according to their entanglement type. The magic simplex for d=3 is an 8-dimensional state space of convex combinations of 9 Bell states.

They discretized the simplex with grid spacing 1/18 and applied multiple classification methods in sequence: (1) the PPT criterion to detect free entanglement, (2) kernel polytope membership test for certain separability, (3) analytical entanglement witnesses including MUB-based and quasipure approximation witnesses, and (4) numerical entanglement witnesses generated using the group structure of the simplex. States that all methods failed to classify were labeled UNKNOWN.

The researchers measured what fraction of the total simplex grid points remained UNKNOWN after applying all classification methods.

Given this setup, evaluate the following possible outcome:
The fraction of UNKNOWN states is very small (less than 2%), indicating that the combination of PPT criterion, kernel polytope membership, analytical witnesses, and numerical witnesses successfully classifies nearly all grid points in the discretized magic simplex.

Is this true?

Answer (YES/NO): NO